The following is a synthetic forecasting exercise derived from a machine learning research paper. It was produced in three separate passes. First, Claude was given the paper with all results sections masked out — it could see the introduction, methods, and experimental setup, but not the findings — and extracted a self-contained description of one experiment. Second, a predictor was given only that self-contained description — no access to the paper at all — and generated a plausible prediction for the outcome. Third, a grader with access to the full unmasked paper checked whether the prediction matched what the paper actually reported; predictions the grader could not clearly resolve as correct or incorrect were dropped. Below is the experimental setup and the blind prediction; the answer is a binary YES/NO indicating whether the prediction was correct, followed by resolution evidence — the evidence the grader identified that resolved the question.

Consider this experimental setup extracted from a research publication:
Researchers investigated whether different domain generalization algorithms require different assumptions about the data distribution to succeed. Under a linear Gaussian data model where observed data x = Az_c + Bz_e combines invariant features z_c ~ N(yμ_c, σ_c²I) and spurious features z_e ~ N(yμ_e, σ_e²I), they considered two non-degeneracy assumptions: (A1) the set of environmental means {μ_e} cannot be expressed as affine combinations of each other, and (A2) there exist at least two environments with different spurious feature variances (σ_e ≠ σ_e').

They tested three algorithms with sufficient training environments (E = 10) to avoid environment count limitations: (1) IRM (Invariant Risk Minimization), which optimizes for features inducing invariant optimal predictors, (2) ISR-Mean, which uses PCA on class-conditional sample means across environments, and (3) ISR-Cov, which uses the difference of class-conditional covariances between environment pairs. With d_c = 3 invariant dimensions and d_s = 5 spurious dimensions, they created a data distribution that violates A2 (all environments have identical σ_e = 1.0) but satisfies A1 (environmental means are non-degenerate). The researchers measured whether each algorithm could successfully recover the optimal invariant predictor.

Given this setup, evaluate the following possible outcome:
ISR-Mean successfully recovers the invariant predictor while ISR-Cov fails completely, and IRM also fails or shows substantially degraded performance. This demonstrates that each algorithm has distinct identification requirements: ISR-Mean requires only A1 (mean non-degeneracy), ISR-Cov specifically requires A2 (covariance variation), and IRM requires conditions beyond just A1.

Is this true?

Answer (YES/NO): YES